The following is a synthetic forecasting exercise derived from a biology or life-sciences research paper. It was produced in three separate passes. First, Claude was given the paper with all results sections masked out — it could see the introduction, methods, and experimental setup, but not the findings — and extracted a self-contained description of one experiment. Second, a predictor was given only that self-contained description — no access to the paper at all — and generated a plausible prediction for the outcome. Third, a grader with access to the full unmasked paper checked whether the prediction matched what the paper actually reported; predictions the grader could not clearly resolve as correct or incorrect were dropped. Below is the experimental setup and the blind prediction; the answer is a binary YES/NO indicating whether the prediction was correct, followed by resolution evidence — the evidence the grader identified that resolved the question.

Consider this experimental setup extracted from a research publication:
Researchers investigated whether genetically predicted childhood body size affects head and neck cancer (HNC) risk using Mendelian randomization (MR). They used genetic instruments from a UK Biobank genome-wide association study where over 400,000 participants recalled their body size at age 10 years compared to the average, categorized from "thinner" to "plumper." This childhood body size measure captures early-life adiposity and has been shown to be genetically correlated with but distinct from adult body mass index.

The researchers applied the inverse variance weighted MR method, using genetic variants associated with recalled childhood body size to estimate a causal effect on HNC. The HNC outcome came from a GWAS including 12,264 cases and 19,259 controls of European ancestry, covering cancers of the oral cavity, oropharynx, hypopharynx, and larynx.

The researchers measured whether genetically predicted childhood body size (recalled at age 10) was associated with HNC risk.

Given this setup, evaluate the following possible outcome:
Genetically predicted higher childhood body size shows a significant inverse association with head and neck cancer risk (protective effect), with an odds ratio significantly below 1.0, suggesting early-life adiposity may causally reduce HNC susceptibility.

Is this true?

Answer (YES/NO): NO